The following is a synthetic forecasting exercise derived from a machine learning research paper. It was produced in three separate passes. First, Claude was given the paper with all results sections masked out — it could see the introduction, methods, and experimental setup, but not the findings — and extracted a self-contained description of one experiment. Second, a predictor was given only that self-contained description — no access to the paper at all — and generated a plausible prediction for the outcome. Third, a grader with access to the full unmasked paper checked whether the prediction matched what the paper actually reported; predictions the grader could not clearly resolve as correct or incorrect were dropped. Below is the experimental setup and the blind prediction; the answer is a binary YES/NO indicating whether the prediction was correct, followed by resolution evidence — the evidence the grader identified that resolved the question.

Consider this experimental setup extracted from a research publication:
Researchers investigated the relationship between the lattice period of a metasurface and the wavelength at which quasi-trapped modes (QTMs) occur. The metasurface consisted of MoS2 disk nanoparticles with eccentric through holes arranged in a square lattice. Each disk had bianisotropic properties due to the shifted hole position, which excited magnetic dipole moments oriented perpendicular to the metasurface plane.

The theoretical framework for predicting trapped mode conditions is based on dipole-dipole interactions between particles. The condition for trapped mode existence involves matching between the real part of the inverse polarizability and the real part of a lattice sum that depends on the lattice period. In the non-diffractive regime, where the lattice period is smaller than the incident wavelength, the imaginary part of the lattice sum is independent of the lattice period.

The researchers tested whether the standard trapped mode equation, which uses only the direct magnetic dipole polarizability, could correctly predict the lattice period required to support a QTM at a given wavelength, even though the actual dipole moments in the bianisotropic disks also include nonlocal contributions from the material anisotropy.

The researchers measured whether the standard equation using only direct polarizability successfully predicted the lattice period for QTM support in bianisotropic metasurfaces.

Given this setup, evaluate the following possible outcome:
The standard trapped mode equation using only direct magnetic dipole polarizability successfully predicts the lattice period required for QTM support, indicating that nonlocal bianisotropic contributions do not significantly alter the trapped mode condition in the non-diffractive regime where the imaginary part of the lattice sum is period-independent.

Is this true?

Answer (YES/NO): YES